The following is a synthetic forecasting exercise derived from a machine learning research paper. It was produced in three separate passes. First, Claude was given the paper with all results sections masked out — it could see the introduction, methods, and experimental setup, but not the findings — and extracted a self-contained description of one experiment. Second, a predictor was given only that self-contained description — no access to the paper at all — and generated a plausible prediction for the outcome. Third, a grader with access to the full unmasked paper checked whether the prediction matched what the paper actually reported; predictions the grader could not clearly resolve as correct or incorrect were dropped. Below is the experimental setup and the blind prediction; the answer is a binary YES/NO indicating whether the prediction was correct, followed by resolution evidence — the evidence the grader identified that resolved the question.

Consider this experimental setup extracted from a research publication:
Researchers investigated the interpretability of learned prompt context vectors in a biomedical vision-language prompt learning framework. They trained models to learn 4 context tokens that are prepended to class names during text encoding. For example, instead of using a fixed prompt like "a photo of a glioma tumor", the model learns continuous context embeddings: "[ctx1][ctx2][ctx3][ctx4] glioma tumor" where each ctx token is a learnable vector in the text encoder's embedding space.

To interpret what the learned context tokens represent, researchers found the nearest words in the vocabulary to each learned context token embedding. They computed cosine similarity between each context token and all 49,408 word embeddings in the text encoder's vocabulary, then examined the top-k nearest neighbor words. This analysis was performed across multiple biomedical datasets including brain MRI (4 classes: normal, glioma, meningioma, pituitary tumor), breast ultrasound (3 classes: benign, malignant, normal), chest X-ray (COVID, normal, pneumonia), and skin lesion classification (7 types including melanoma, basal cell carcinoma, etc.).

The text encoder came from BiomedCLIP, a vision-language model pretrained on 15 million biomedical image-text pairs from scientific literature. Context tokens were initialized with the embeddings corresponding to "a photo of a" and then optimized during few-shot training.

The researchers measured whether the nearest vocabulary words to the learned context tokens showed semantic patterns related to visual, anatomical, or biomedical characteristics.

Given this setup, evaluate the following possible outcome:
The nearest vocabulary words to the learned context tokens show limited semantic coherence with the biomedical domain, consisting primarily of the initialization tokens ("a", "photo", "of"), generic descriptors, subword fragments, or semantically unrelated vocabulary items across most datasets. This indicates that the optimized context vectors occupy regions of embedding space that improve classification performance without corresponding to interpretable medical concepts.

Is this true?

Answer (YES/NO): NO